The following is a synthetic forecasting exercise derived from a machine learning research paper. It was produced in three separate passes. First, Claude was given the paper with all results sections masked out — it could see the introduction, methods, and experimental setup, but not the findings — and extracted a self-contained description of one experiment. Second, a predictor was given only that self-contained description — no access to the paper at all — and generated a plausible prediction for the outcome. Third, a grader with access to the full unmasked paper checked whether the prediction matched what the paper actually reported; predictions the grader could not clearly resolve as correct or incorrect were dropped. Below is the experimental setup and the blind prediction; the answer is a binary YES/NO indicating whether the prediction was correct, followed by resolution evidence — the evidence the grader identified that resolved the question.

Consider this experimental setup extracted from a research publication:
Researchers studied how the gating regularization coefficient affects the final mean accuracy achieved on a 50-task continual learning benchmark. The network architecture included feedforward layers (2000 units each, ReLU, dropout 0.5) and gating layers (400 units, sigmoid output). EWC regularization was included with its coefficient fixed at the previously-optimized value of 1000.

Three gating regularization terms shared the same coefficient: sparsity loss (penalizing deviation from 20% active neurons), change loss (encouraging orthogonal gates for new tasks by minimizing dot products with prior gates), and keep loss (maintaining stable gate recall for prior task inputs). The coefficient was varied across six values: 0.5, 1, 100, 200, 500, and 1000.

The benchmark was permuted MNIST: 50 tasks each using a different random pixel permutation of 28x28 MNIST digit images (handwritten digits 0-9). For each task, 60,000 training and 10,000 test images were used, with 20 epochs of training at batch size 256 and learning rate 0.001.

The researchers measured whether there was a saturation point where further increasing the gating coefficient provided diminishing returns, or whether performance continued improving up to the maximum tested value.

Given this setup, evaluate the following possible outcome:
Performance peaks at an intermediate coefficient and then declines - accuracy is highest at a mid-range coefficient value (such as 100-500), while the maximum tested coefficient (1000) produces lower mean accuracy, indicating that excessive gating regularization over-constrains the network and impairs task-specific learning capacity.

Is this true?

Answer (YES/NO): NO